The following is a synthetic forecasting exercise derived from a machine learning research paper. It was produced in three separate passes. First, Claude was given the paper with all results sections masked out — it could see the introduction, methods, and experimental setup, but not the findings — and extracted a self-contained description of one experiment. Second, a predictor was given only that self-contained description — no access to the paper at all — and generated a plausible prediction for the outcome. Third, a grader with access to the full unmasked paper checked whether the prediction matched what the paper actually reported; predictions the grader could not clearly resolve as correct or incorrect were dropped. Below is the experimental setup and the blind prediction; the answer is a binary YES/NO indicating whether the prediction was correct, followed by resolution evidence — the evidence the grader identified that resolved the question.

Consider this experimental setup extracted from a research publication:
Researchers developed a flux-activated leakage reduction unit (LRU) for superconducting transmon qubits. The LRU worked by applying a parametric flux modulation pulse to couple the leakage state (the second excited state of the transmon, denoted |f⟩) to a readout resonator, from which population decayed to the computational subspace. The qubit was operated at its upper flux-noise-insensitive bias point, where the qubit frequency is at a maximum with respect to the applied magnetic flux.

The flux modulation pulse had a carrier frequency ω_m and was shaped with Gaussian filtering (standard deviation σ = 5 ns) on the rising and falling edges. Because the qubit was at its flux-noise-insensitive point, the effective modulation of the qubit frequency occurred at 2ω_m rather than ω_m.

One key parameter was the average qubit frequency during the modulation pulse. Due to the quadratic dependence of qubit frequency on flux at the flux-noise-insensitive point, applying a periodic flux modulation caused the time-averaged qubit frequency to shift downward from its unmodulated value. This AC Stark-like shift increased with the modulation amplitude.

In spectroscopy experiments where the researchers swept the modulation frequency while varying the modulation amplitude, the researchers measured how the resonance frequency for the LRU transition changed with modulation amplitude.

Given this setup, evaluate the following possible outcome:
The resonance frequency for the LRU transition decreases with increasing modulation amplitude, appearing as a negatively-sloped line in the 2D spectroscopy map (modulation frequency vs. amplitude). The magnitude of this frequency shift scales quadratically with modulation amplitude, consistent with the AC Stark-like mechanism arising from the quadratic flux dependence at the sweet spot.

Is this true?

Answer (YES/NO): NO